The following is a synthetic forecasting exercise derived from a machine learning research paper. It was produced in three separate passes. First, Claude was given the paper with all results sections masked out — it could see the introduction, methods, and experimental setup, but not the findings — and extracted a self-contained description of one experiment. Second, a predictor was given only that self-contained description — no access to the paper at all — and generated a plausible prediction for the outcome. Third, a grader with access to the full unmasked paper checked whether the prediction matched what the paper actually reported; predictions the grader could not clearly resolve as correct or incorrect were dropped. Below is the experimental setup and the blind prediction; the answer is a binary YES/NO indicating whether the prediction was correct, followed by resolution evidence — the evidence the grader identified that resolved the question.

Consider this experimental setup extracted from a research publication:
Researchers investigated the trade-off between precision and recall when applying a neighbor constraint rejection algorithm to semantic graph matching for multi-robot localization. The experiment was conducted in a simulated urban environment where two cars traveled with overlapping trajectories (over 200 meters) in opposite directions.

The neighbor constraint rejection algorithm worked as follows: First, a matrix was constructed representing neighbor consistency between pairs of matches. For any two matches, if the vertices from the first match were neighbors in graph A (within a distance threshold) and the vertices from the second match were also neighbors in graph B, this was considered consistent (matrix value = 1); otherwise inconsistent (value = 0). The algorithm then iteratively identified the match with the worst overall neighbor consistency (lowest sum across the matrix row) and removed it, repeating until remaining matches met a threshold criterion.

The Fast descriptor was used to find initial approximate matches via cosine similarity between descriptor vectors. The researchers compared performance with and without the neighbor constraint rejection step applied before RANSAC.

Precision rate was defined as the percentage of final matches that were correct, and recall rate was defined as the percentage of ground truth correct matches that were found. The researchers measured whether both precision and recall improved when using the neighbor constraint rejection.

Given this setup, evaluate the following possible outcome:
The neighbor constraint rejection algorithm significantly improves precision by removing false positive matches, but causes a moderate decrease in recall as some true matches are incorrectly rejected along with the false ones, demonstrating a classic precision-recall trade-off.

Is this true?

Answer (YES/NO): NO